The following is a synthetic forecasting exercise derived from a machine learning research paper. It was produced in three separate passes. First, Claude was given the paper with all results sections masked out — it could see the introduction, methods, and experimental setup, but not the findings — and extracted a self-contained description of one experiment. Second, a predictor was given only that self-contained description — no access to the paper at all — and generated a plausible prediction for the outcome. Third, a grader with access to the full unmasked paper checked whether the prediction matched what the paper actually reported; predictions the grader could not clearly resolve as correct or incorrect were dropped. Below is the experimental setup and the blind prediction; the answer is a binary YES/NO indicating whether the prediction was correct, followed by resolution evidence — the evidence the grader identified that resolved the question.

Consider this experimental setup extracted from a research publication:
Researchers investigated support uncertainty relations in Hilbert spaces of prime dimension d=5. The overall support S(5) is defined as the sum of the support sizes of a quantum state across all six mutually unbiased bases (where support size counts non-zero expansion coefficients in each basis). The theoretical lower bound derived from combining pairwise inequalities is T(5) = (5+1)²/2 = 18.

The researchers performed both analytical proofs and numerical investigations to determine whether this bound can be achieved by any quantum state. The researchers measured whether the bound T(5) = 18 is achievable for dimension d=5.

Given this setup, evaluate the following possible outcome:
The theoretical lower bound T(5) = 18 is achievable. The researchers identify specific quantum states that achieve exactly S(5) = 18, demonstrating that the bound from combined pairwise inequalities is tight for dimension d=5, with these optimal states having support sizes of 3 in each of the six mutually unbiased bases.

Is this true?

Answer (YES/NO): NO